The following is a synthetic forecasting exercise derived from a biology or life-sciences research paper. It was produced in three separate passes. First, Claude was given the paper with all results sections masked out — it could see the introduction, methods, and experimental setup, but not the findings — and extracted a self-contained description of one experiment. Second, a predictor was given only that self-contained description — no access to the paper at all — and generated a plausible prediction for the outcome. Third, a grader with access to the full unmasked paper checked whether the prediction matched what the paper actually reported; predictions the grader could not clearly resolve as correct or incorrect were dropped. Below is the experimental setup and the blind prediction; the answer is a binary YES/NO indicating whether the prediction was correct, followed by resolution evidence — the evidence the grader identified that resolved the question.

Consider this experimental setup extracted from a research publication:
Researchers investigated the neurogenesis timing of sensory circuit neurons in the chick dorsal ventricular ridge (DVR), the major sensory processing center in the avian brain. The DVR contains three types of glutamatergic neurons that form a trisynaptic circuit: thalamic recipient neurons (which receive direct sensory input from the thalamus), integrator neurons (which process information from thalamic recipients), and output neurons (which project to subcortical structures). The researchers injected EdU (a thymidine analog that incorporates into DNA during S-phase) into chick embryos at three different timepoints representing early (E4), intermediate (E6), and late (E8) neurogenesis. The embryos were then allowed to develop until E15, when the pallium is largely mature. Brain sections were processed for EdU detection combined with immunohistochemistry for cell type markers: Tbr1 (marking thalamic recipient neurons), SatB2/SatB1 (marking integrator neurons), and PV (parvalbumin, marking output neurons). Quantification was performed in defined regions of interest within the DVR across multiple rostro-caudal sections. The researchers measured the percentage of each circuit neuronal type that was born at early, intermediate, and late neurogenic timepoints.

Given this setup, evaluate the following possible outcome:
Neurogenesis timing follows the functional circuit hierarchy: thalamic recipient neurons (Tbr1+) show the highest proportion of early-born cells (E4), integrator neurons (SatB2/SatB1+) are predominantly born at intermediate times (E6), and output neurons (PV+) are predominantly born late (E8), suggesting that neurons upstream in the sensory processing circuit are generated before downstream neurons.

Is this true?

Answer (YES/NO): NO